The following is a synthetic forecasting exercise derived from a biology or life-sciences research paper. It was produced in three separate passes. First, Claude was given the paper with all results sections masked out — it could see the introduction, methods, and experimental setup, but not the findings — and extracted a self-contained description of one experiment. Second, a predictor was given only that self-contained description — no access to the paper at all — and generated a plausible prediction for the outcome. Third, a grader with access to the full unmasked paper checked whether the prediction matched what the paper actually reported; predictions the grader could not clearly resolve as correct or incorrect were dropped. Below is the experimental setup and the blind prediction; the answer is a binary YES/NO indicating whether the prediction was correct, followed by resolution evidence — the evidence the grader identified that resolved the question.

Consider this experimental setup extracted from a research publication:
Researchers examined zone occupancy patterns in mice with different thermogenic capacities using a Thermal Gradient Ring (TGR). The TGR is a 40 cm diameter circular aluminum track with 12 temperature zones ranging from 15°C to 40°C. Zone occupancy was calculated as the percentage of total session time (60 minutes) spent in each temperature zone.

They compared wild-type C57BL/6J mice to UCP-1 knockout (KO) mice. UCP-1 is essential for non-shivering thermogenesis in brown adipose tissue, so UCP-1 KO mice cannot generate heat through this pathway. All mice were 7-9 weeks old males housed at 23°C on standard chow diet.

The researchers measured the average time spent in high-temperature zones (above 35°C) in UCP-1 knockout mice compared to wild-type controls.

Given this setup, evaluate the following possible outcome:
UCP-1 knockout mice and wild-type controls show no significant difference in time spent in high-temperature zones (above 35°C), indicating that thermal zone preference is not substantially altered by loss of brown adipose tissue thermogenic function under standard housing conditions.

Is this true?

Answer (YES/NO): NO